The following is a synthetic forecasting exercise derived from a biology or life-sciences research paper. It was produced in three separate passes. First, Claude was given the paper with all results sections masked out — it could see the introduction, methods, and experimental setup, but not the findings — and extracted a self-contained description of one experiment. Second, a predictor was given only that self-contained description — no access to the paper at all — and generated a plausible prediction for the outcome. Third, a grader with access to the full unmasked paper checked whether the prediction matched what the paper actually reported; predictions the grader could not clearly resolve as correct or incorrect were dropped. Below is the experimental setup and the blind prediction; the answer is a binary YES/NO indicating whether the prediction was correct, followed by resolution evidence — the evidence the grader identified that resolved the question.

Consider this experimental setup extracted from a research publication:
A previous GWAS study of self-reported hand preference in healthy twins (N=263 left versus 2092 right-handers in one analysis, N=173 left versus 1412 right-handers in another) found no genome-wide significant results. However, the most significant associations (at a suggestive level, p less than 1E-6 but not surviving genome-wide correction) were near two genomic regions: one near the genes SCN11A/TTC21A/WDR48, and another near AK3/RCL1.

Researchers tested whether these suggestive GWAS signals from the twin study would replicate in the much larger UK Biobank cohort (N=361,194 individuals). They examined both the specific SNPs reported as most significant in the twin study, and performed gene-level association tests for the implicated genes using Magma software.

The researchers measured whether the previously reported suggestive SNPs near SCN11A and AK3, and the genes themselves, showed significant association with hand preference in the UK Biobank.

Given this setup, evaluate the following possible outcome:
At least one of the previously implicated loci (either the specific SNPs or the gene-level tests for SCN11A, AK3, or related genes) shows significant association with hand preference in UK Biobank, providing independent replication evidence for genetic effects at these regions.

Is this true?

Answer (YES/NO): NO